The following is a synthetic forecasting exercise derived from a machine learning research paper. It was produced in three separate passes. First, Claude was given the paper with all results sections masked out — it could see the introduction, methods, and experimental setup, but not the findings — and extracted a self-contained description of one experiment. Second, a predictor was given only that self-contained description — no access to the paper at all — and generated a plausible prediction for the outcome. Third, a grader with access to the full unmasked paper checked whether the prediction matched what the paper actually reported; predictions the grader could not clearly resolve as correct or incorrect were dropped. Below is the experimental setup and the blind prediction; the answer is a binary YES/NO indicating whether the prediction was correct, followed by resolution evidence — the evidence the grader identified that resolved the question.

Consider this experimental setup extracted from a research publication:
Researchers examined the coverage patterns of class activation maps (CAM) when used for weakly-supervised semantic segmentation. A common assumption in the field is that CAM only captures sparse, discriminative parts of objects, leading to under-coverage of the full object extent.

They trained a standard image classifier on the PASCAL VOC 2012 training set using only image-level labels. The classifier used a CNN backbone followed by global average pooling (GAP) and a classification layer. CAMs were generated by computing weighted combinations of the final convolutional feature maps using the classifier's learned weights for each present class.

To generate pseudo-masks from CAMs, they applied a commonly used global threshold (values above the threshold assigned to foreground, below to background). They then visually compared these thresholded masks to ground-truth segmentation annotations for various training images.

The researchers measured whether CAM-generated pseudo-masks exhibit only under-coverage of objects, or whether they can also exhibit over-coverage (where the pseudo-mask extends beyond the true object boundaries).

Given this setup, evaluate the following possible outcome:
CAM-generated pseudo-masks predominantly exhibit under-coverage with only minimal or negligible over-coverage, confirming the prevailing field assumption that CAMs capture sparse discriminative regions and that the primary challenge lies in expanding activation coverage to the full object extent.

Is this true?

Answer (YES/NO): NO